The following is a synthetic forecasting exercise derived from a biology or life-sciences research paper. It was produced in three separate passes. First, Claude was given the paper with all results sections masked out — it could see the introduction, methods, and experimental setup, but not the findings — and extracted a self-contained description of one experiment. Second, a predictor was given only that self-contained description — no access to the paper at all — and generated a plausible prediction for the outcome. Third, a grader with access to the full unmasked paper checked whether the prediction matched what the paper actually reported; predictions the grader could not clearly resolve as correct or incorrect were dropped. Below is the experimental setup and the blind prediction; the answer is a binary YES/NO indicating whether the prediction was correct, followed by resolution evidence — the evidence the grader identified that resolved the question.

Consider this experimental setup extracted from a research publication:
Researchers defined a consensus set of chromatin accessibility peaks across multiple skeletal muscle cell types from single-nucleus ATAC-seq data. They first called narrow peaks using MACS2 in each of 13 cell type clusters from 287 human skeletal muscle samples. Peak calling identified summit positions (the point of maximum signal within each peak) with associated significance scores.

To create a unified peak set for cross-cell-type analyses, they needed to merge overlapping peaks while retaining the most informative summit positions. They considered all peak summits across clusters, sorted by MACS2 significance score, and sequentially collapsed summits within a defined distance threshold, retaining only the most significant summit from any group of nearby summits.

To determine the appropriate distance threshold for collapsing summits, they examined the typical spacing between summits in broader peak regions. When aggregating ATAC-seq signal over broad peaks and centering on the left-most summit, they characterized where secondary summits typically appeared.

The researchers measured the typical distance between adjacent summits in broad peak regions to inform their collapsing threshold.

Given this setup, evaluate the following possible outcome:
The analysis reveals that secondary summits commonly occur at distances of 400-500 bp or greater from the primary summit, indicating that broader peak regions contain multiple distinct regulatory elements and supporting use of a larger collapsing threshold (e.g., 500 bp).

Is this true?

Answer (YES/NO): NO